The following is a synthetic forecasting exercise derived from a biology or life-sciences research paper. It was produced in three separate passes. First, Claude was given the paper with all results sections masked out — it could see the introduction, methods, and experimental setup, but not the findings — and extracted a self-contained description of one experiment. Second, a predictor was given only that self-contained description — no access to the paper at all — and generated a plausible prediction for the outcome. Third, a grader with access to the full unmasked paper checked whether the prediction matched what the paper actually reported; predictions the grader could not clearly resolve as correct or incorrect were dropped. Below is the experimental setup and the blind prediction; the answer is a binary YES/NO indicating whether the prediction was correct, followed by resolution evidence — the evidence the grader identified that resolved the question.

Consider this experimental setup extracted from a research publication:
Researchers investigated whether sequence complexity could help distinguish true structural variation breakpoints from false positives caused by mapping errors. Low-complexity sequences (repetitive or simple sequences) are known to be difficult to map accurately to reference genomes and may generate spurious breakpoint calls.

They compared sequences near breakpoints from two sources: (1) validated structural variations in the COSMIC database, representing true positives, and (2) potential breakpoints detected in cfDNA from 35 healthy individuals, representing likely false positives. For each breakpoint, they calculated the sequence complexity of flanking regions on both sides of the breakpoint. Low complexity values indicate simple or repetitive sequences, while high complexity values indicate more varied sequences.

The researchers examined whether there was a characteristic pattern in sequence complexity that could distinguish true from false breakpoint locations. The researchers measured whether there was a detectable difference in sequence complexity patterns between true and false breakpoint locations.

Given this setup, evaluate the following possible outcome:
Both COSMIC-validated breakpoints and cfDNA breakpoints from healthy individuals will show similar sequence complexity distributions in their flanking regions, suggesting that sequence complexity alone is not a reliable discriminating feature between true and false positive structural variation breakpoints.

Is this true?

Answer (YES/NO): NO